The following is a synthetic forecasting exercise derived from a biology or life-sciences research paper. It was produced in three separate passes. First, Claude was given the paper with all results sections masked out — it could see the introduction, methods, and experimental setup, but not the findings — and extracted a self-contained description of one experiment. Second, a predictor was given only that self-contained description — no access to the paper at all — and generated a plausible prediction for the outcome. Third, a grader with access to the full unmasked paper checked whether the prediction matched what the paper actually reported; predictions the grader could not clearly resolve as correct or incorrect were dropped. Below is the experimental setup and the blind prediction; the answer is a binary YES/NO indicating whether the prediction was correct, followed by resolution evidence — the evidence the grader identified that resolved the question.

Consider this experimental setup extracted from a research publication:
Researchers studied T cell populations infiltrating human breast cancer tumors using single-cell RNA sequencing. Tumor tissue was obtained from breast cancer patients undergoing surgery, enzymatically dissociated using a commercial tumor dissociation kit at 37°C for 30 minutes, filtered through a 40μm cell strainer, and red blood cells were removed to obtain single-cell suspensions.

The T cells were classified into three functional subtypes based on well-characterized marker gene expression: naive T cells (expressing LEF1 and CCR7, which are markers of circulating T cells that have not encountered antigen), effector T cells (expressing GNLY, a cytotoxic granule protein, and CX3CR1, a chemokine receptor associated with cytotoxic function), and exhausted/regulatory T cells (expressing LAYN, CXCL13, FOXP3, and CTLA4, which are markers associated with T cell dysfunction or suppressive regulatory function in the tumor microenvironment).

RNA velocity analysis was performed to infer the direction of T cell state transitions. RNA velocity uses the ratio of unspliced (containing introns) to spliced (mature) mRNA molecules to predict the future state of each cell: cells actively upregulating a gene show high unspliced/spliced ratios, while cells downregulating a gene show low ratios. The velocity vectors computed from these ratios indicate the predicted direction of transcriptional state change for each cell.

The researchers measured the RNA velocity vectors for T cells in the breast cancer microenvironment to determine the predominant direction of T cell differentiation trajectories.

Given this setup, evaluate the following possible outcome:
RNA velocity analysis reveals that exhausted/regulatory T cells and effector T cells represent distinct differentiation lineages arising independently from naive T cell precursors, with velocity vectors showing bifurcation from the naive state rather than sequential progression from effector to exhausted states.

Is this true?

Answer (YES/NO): NO